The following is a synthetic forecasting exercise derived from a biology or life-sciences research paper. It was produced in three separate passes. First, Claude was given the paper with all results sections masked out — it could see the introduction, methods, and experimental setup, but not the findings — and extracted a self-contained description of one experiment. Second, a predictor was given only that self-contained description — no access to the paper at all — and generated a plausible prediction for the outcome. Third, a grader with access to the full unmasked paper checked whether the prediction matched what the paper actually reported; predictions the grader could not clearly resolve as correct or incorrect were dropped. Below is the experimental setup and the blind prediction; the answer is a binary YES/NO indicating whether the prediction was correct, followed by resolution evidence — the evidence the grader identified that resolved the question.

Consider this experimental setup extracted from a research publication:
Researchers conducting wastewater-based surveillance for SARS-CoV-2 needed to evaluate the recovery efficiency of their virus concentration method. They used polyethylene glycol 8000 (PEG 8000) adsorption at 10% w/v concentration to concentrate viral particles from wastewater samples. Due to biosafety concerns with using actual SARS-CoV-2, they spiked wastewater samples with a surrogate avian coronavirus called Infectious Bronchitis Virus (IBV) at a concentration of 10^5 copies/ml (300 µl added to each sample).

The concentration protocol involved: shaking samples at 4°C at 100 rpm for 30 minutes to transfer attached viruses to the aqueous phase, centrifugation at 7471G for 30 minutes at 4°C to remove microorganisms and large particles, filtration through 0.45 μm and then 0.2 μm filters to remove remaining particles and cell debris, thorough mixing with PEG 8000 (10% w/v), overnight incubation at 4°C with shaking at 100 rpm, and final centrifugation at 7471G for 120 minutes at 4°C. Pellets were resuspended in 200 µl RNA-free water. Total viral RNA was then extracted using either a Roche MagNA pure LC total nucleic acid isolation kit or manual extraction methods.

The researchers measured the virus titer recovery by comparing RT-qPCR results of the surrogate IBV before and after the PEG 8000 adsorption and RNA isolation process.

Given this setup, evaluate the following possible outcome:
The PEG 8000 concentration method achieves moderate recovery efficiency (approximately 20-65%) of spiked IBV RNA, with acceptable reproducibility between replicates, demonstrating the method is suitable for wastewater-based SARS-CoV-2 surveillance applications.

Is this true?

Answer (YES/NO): NO